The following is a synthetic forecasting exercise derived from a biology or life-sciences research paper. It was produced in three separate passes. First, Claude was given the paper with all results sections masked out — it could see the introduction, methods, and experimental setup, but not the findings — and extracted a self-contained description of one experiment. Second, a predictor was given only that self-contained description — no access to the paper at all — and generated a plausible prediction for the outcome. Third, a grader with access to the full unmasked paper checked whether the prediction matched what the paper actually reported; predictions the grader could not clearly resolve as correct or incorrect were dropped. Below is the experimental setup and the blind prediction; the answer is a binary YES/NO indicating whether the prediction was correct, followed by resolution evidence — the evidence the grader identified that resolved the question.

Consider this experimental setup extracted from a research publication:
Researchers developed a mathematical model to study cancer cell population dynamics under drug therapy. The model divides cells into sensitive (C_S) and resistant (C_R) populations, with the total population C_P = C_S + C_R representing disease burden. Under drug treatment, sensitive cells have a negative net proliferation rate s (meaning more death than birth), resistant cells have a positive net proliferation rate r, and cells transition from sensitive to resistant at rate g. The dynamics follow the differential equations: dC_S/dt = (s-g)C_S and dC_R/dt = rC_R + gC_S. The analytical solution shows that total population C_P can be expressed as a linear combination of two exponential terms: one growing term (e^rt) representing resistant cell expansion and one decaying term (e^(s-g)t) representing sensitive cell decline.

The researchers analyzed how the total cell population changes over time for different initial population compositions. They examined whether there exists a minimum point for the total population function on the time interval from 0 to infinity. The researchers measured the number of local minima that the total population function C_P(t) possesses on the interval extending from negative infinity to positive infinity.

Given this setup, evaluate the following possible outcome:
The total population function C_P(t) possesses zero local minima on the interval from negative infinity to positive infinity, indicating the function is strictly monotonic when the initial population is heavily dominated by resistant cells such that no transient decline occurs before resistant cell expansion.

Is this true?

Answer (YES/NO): NO